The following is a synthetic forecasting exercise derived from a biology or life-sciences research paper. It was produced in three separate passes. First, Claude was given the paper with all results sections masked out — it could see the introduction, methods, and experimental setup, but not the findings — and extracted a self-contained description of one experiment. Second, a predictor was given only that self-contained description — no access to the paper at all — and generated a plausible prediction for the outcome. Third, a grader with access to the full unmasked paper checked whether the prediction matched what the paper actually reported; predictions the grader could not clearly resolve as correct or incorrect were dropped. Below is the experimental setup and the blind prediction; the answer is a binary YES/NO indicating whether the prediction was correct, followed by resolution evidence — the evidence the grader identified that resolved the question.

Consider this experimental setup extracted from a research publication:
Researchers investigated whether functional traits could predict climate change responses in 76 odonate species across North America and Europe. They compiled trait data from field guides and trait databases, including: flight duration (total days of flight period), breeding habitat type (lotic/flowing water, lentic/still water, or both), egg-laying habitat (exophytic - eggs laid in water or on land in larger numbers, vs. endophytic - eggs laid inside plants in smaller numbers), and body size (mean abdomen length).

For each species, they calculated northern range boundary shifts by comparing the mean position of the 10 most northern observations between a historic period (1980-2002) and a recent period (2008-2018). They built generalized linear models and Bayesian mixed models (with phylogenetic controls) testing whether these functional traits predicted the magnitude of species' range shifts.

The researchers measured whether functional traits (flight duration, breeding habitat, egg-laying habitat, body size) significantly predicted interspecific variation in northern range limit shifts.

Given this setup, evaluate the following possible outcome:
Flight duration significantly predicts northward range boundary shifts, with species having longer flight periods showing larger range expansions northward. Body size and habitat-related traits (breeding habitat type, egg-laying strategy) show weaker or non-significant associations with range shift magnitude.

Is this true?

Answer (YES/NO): NO